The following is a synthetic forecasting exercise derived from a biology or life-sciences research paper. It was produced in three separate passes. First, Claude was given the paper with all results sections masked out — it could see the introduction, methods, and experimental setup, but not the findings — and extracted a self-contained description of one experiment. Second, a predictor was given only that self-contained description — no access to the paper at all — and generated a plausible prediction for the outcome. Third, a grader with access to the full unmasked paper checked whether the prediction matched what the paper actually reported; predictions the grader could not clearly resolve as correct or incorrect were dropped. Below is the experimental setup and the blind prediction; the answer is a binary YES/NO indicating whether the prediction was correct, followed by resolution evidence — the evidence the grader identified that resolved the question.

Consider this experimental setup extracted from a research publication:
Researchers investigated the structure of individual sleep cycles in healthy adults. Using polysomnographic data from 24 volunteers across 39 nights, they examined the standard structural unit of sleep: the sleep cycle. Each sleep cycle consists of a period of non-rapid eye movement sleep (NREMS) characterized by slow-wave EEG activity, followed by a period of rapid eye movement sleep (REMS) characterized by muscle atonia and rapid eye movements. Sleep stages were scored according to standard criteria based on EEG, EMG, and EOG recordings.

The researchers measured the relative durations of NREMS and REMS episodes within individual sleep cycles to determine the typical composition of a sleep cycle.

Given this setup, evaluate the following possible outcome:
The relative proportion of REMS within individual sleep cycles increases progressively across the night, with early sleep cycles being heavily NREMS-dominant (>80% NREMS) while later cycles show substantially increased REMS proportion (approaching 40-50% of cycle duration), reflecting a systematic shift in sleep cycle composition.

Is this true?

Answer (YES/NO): NO